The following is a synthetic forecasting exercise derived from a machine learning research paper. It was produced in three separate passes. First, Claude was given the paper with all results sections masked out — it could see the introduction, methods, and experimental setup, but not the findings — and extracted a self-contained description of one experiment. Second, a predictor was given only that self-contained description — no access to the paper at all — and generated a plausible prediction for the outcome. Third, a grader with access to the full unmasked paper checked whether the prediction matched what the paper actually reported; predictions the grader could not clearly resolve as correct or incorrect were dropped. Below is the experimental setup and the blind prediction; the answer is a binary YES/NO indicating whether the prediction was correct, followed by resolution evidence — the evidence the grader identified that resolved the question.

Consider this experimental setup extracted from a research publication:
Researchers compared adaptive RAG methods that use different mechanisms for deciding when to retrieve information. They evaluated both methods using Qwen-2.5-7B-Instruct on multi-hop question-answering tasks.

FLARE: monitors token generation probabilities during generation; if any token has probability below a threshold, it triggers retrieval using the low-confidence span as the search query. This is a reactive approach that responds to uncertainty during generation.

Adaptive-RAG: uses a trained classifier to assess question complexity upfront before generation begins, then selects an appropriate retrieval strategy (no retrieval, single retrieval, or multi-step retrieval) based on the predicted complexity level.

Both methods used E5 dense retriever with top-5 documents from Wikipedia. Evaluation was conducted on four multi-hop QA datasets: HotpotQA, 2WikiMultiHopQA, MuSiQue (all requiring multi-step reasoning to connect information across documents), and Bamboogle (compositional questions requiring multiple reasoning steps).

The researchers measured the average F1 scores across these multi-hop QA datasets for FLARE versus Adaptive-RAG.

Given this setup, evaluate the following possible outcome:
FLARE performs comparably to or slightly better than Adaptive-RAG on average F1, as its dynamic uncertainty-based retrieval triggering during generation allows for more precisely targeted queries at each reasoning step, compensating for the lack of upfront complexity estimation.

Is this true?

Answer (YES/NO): NO